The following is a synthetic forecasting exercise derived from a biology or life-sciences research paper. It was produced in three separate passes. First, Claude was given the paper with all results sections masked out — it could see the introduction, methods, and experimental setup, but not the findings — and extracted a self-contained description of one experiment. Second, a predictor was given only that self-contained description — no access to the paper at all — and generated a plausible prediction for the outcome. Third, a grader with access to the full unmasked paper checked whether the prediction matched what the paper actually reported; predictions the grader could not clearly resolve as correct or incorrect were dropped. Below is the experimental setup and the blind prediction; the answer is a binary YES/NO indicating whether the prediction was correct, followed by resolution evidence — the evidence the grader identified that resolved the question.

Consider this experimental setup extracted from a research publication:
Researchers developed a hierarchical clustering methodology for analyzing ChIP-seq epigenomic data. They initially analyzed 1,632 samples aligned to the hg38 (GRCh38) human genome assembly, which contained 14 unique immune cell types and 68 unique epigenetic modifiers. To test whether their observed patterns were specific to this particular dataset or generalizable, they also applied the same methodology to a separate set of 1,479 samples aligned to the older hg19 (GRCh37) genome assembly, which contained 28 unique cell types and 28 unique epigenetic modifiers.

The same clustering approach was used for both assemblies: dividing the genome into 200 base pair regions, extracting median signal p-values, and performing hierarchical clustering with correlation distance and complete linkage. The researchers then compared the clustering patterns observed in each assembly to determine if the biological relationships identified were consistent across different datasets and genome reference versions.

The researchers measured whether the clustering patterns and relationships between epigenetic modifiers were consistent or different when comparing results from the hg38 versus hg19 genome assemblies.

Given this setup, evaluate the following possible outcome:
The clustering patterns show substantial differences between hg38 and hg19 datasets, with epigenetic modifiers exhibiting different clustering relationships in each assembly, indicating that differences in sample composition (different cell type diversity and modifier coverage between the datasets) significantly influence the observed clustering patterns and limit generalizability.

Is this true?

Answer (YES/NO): NO